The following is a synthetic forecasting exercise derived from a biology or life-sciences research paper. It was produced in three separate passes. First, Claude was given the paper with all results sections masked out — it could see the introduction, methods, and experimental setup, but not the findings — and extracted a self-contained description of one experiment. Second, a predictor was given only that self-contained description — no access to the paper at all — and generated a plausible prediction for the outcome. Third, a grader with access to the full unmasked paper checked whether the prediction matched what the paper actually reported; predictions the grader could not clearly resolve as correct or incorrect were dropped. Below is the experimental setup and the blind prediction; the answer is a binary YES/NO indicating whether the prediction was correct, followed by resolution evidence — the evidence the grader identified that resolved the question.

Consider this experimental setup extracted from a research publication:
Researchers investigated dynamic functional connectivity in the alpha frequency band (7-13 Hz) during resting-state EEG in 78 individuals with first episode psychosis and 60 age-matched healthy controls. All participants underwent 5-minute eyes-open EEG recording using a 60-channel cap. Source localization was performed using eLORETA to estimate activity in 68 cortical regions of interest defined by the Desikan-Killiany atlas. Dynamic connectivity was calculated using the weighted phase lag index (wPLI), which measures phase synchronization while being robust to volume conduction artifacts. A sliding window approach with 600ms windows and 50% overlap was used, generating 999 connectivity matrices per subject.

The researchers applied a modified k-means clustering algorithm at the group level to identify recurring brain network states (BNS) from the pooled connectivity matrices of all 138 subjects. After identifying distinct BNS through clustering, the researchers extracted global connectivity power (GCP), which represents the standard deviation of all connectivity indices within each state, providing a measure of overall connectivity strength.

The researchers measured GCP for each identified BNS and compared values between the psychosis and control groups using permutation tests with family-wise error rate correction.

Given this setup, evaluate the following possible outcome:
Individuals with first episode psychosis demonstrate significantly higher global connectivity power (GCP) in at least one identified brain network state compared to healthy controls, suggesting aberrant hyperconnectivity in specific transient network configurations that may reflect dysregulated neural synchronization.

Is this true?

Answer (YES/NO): NO